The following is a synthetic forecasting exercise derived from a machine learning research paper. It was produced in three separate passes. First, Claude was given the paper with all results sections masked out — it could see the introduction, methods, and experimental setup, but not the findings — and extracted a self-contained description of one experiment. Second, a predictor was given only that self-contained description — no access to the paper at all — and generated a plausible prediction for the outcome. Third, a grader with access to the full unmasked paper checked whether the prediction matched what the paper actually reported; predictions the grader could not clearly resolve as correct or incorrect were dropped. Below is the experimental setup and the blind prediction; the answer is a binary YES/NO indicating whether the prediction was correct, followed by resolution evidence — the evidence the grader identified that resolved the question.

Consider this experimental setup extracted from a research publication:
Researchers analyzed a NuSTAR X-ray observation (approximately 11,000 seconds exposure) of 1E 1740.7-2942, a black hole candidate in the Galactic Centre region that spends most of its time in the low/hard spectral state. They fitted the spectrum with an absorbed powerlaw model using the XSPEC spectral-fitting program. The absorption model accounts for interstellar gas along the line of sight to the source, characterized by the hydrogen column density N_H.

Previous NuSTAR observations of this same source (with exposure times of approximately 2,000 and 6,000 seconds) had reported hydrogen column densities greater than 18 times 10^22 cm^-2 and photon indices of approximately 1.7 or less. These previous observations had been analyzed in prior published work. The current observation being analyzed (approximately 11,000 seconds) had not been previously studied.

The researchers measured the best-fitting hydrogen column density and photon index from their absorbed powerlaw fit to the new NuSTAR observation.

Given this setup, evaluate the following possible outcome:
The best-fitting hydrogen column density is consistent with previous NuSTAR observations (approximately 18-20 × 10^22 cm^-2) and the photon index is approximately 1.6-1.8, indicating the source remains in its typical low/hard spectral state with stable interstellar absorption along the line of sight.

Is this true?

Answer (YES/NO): NO